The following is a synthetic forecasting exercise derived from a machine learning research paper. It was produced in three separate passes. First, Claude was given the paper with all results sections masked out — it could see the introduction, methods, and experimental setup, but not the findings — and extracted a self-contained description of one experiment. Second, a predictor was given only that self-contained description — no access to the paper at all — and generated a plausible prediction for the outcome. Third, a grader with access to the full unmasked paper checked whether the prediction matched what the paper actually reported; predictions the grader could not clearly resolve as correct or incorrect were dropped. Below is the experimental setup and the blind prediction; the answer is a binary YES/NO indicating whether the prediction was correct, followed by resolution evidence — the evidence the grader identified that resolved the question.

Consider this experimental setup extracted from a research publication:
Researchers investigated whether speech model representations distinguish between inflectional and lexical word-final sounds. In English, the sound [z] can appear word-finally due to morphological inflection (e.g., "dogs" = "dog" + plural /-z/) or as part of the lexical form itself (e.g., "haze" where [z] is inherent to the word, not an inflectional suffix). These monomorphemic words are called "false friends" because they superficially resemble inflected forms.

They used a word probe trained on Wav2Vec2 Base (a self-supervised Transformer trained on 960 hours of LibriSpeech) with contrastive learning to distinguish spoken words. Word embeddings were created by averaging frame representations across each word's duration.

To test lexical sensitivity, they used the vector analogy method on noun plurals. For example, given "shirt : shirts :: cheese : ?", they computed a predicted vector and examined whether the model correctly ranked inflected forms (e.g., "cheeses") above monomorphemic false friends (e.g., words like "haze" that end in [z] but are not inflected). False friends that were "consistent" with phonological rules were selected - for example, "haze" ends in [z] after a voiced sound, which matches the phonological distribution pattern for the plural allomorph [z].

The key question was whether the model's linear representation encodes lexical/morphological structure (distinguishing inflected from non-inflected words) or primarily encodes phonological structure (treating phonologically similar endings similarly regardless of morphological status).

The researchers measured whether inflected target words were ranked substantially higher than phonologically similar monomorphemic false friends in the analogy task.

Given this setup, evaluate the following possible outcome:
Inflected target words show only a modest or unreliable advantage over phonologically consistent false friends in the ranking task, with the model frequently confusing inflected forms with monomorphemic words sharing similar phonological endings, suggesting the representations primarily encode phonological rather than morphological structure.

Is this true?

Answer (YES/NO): YES